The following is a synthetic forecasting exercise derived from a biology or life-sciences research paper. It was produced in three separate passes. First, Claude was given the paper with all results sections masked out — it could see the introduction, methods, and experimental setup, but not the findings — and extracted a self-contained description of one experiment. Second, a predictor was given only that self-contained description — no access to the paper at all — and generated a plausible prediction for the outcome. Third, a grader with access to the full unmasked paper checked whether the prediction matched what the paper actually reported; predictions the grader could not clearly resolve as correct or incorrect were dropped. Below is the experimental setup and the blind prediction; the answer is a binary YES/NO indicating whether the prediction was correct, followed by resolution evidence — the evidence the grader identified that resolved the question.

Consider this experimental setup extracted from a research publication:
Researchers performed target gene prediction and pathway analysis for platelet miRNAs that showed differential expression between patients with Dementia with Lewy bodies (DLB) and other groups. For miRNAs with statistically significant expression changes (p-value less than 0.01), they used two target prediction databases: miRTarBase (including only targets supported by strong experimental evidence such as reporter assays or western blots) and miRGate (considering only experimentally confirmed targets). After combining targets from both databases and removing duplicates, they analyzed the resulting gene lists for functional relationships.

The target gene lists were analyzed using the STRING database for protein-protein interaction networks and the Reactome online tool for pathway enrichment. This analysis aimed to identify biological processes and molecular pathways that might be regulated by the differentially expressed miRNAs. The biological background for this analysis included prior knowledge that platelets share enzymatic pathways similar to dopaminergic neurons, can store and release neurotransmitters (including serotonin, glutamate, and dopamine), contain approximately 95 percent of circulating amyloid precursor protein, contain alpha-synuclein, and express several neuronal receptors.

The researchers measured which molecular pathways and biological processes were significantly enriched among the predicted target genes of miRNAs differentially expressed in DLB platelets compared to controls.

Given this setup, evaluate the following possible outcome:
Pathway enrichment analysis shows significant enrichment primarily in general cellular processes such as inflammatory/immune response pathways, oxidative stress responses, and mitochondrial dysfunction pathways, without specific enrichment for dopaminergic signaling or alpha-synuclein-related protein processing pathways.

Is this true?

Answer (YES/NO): NO